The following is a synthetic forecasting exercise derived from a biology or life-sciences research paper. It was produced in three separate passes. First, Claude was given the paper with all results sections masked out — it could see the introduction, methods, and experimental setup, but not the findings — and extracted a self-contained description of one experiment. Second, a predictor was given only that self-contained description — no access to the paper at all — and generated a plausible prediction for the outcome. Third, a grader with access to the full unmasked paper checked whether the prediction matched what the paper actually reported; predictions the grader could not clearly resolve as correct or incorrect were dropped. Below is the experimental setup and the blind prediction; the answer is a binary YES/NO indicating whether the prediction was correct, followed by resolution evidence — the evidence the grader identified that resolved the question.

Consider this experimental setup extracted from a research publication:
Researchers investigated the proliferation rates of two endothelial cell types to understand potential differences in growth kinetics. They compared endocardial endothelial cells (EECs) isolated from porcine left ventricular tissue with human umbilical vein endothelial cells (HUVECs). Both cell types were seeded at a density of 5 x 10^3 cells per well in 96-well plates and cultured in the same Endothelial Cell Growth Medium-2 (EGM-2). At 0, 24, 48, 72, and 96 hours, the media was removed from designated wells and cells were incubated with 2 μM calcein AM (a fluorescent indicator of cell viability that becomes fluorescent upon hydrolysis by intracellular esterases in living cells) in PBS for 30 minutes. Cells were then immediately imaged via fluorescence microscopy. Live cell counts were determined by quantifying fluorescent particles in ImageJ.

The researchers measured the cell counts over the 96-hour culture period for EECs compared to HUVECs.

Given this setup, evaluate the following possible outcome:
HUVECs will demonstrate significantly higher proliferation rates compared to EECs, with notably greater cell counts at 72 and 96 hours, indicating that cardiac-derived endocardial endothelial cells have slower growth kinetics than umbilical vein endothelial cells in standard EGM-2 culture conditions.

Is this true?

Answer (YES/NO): NO